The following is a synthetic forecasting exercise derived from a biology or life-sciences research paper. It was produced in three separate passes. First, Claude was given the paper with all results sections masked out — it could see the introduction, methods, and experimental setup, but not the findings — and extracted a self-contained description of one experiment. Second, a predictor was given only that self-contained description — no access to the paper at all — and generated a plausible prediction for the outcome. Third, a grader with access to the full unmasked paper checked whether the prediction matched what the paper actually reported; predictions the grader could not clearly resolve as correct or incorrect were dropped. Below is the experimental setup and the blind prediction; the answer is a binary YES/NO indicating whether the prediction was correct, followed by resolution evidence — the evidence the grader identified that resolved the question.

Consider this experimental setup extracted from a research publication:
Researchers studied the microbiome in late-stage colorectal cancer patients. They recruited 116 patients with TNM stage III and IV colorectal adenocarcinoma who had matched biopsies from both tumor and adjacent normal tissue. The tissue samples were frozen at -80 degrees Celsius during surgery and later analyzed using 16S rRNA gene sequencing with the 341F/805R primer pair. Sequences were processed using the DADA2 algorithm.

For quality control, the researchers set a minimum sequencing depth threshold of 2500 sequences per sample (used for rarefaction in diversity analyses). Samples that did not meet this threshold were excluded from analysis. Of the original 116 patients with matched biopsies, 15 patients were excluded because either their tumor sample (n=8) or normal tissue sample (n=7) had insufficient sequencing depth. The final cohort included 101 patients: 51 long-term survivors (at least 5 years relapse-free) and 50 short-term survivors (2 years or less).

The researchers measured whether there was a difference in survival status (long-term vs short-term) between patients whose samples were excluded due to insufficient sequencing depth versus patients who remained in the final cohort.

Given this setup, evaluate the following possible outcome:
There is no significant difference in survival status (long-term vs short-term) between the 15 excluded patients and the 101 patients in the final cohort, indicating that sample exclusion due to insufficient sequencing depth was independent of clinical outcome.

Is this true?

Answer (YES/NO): YES